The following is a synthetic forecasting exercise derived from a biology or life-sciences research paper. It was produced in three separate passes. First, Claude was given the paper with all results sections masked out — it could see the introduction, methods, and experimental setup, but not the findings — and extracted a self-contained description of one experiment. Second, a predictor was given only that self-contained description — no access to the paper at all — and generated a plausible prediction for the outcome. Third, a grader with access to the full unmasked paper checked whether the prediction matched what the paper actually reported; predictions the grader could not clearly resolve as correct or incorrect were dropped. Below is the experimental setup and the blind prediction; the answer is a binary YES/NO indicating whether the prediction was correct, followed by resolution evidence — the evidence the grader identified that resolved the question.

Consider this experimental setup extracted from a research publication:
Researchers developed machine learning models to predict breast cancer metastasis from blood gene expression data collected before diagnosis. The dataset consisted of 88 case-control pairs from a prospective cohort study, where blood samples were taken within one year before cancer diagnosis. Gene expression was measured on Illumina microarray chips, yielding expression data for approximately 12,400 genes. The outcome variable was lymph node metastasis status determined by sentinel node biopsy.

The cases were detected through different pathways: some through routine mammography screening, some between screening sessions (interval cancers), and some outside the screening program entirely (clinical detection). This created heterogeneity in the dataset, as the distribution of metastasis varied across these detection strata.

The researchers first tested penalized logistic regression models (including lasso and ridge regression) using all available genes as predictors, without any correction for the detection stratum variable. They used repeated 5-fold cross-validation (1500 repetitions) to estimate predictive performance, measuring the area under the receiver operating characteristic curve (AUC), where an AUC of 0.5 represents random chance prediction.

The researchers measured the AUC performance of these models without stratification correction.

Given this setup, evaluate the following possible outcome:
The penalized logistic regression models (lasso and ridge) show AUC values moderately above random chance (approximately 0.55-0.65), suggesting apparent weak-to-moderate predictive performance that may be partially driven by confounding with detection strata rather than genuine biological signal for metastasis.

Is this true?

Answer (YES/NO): NO